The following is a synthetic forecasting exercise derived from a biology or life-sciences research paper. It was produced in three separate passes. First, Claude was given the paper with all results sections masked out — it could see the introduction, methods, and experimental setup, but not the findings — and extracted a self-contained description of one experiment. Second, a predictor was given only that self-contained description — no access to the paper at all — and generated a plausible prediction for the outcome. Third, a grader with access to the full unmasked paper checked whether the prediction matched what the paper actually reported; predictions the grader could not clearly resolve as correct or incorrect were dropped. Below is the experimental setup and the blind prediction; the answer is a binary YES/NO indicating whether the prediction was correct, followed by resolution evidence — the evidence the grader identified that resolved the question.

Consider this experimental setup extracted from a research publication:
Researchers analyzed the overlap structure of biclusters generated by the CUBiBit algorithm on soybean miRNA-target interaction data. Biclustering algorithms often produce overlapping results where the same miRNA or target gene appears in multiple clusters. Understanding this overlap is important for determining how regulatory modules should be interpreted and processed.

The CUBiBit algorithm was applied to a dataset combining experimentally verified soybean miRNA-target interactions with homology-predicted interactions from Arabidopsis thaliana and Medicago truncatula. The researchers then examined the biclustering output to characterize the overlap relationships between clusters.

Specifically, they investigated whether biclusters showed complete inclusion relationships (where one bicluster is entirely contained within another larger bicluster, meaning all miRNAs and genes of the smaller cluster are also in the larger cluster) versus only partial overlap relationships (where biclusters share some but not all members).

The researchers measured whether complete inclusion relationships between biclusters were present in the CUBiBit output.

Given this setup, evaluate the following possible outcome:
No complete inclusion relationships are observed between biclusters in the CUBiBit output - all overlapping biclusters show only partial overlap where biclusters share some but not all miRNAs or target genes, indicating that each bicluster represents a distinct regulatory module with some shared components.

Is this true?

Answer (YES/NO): NO